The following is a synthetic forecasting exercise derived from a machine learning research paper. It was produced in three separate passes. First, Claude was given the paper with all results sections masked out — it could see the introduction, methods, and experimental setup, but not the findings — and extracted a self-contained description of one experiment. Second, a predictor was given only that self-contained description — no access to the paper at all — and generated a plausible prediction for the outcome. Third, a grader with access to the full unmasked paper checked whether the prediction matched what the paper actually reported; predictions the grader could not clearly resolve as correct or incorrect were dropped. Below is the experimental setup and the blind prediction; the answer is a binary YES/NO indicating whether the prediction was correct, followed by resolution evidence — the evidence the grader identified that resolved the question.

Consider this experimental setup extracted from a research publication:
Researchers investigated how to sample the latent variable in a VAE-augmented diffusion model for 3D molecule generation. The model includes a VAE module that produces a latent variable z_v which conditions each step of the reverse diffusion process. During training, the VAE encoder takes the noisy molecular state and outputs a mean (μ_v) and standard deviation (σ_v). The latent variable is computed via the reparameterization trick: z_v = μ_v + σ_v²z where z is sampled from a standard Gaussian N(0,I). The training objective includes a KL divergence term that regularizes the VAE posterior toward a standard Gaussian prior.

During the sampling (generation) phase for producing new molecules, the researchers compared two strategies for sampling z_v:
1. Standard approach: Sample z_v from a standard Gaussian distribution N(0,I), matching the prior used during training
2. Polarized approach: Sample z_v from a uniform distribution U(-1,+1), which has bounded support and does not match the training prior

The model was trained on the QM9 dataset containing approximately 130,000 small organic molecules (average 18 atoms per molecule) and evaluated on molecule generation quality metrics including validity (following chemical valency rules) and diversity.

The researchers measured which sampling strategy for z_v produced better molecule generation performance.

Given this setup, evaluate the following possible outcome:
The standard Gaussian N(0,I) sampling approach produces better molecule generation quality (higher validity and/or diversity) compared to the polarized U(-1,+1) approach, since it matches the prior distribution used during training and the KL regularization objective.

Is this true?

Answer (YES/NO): NO